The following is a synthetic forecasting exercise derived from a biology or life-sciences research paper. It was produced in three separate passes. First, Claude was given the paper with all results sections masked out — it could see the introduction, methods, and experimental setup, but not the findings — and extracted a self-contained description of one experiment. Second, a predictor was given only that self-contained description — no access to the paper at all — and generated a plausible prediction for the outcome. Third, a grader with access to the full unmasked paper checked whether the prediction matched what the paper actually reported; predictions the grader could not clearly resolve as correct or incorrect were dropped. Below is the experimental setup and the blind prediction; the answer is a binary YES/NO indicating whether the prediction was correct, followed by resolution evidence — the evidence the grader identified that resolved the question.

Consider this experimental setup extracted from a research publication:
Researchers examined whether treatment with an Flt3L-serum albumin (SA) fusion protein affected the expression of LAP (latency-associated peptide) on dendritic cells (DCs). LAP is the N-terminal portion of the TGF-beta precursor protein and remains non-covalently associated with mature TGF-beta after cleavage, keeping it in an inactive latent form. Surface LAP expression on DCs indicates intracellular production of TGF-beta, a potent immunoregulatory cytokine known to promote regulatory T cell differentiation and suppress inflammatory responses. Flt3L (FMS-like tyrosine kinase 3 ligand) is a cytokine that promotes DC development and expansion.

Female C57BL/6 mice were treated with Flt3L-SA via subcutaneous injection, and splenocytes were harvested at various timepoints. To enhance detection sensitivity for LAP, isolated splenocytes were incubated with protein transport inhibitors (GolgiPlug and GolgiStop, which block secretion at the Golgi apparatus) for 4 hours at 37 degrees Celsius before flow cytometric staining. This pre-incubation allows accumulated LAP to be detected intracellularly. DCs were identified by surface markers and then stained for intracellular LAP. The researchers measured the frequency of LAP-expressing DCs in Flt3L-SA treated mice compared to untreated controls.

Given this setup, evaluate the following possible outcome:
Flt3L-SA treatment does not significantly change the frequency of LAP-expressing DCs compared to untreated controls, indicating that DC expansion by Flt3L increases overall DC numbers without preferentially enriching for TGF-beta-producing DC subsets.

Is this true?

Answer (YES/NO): NO